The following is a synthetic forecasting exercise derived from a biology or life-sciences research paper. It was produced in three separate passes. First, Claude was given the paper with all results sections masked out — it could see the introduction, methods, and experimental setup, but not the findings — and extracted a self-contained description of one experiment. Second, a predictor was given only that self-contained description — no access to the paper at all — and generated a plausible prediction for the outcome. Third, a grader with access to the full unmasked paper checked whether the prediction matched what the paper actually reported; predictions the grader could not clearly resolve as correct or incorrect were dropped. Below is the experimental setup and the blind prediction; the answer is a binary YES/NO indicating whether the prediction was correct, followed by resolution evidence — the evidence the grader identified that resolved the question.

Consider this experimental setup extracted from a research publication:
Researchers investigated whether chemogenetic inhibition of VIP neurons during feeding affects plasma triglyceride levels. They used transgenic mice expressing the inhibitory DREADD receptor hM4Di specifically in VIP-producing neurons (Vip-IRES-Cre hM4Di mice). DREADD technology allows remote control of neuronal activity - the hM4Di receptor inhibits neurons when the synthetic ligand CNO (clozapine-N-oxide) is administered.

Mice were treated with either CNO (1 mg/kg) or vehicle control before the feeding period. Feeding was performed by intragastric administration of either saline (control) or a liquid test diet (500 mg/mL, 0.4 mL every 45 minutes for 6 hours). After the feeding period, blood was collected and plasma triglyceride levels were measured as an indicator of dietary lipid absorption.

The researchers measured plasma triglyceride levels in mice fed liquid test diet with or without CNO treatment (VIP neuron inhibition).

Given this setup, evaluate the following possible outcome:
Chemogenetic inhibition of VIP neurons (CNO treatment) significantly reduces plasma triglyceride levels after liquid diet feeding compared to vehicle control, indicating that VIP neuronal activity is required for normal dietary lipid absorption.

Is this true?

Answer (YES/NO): YES